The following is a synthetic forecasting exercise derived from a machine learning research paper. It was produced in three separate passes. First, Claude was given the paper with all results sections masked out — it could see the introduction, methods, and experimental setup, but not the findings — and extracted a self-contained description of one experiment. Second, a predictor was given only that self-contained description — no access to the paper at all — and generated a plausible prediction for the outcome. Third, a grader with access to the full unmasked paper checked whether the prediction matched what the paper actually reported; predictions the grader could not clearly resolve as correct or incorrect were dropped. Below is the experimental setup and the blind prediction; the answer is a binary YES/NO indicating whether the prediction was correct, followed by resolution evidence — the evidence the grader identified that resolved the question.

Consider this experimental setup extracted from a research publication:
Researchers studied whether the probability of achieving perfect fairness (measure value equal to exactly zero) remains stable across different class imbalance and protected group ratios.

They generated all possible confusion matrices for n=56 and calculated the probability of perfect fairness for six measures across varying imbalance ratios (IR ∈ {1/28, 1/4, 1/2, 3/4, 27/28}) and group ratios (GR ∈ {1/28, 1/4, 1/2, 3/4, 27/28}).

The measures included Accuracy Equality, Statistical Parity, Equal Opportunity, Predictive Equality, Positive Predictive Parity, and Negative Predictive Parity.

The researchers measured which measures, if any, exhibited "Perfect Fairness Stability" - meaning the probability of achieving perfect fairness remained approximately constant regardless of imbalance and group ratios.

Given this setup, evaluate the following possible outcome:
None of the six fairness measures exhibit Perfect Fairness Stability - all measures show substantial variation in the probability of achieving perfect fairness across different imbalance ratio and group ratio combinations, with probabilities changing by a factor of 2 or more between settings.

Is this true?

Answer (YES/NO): NO